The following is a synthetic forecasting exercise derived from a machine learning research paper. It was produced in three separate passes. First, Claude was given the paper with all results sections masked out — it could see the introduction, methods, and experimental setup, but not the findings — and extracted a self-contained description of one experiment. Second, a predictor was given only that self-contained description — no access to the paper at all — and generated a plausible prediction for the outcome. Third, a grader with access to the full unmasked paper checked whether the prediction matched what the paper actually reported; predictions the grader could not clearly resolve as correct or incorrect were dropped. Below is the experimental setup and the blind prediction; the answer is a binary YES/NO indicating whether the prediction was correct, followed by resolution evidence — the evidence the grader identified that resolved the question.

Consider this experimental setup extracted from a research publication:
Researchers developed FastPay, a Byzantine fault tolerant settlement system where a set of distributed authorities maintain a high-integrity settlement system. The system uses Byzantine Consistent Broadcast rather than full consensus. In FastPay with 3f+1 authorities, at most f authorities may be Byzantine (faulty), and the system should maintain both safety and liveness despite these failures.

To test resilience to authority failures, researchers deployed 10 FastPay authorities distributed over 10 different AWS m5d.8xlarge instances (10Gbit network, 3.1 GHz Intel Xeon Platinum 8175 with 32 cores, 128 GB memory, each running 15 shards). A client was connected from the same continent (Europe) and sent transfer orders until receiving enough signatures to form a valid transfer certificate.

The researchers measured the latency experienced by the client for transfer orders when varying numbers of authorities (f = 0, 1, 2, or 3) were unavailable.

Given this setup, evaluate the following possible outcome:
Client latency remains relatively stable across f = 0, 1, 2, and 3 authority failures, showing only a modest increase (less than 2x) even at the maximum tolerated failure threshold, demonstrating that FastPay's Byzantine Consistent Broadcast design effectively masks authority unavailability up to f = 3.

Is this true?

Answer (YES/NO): YES